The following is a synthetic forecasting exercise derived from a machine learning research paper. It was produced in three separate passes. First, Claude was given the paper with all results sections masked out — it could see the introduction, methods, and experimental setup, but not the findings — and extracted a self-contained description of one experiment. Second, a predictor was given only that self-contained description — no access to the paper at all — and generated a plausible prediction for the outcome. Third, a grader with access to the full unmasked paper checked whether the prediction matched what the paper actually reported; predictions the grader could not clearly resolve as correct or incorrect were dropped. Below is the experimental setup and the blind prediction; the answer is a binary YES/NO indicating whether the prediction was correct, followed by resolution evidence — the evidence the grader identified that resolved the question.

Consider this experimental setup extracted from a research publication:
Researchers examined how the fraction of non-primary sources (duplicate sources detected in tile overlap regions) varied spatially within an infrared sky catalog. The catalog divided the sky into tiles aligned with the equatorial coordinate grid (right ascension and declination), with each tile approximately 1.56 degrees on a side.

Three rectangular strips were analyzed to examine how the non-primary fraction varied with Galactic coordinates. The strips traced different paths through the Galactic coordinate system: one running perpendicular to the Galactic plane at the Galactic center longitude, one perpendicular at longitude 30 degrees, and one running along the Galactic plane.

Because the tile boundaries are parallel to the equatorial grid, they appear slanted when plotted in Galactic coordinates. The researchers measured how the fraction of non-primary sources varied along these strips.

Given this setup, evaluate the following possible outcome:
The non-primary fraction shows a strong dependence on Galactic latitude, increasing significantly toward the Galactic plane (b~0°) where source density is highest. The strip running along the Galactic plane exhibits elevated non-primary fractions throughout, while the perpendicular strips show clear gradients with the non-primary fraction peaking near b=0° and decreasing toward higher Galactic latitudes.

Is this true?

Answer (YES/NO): NO